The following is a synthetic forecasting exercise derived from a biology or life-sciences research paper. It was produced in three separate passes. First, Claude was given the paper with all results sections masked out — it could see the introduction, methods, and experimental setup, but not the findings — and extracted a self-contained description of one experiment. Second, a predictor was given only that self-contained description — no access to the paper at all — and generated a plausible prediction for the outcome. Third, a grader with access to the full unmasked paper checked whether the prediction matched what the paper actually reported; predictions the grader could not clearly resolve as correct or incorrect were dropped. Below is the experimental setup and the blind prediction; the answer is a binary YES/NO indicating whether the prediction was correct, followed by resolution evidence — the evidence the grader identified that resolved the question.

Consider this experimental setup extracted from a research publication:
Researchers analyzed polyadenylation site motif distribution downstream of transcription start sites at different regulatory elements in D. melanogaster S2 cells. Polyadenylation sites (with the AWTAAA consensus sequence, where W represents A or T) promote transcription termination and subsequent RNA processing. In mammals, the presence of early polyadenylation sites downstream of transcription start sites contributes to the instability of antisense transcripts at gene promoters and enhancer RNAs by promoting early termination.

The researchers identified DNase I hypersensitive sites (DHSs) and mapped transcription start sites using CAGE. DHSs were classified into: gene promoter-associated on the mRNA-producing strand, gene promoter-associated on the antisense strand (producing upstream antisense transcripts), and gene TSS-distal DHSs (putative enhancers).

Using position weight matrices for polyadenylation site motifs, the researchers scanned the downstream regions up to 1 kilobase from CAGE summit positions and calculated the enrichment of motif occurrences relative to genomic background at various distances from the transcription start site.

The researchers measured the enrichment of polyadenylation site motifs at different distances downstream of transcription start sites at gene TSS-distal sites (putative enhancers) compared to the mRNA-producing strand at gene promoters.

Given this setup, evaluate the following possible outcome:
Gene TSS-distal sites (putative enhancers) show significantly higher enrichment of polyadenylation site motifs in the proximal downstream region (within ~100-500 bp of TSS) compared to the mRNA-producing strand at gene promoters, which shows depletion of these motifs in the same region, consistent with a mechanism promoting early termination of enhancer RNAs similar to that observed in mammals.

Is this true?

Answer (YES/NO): NO